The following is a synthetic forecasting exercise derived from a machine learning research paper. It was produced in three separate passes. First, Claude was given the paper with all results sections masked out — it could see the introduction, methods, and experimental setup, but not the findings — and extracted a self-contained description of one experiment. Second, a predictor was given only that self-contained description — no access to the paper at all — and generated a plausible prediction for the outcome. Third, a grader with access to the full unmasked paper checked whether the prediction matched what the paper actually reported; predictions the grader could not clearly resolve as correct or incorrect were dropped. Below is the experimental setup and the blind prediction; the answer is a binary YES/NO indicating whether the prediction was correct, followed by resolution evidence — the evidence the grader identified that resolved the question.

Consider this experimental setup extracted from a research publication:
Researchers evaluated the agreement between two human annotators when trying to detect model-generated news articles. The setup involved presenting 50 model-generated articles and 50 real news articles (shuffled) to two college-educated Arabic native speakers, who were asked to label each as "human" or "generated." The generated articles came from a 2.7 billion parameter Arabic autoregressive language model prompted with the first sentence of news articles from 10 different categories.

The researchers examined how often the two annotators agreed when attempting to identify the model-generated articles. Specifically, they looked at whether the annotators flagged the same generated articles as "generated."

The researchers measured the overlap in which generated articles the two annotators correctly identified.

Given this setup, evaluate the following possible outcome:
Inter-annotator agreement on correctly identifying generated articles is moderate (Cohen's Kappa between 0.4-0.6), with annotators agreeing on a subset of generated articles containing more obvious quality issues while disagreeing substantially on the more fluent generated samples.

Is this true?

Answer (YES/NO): NO